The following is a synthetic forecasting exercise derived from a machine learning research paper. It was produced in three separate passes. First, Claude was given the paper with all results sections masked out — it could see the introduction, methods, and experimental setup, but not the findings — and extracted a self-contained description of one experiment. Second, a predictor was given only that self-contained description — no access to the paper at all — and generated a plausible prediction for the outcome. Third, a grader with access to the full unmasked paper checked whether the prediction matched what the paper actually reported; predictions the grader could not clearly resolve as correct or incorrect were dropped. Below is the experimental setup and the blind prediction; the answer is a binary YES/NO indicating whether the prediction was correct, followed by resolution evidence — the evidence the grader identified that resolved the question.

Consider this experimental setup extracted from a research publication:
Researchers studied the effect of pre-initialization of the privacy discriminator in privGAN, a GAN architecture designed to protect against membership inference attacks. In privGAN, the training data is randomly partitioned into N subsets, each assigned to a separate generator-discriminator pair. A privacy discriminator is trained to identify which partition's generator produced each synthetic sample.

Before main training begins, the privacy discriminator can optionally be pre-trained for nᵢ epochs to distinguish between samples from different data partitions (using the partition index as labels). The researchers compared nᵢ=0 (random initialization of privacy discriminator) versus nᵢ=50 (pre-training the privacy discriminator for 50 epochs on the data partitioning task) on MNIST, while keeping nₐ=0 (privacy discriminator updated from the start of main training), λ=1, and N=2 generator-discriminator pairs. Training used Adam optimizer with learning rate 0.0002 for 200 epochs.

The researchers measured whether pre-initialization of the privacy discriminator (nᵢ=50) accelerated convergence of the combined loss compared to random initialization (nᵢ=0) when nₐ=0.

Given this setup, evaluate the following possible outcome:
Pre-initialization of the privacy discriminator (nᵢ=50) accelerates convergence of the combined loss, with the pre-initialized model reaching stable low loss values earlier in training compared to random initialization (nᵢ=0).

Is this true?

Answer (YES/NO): YES